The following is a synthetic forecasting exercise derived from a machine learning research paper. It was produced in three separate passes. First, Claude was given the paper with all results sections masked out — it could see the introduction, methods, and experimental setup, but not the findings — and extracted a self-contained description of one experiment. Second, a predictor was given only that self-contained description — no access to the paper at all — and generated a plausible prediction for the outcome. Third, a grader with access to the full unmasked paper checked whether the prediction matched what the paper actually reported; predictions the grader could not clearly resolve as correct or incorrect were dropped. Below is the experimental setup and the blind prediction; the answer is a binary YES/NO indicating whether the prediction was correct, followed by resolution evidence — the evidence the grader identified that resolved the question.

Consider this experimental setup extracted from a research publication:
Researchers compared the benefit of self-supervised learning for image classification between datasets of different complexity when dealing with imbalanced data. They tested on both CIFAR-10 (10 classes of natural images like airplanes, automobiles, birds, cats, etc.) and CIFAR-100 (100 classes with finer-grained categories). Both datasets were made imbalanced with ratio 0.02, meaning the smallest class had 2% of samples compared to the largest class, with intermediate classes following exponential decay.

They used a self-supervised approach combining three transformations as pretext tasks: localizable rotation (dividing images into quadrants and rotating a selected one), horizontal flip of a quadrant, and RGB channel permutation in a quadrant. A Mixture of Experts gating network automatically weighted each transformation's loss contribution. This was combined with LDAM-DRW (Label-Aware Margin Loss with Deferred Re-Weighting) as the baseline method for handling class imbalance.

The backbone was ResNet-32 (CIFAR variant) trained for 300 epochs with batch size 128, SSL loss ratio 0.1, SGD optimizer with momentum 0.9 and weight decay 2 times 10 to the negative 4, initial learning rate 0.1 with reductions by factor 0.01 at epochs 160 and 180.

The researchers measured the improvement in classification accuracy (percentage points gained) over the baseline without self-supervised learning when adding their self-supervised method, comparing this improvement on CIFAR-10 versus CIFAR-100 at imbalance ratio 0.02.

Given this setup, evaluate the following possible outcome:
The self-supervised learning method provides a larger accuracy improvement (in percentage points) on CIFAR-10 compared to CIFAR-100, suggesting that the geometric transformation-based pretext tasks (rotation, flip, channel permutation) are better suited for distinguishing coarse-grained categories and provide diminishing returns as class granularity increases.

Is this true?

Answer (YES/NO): NO